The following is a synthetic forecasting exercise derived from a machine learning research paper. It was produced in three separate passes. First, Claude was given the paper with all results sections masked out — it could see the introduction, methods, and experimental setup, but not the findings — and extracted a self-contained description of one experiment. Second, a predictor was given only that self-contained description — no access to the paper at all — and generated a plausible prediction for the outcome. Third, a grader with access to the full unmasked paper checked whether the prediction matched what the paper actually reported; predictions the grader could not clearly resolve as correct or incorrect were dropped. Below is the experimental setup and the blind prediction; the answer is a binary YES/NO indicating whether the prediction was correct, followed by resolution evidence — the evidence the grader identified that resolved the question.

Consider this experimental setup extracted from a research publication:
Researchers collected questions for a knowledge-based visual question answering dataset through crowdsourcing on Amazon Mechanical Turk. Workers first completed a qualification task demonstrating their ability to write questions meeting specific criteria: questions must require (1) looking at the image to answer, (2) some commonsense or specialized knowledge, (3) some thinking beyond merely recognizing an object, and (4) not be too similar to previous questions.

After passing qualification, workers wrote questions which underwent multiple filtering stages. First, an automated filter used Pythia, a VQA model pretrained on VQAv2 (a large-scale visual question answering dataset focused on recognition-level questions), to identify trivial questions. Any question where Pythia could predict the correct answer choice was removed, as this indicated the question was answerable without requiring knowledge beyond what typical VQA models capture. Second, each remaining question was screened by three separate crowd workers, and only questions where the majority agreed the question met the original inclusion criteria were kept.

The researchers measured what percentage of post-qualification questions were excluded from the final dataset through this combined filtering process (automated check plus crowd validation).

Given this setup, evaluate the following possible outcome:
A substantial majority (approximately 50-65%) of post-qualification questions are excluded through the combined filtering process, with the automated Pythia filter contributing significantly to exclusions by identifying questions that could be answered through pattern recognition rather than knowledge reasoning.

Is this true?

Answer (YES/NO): YES